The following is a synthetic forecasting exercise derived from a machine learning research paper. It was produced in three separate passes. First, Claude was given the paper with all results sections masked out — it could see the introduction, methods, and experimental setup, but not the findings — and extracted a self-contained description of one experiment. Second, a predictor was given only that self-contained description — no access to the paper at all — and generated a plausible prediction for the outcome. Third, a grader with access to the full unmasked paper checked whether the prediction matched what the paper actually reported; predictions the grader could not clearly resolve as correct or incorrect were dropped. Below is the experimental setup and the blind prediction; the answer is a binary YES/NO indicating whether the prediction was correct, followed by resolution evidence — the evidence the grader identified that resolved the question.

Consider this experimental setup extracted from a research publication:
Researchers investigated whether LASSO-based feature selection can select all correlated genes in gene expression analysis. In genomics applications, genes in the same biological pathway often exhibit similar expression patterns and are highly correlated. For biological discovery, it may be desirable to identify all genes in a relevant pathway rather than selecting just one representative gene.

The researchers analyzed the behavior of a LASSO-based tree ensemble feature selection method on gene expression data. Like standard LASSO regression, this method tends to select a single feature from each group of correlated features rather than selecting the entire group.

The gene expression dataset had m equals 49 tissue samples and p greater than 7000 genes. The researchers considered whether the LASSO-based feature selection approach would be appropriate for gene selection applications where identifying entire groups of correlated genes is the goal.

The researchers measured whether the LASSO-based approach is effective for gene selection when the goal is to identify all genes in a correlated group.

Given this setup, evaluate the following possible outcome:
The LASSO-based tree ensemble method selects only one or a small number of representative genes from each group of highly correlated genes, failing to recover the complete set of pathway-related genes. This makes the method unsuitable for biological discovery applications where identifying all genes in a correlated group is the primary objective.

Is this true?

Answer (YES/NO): YES